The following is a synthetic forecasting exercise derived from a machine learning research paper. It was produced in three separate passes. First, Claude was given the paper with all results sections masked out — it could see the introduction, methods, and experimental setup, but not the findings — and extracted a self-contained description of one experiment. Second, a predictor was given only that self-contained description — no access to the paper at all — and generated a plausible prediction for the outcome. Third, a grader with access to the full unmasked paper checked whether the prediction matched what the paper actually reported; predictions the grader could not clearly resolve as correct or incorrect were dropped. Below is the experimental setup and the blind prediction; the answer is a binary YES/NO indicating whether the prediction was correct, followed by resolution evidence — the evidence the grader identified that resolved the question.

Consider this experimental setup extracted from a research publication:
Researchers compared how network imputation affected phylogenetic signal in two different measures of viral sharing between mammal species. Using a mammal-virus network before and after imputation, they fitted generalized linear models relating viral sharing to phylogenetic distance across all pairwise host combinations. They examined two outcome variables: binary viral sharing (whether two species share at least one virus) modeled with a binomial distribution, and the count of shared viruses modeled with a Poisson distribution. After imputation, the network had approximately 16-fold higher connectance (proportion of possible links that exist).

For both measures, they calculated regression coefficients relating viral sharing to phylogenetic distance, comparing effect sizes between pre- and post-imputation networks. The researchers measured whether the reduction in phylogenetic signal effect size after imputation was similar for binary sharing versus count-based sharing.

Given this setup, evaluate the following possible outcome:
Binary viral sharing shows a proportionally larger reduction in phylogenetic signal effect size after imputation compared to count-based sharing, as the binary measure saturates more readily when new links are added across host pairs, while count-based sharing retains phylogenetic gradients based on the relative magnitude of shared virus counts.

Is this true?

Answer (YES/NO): YES